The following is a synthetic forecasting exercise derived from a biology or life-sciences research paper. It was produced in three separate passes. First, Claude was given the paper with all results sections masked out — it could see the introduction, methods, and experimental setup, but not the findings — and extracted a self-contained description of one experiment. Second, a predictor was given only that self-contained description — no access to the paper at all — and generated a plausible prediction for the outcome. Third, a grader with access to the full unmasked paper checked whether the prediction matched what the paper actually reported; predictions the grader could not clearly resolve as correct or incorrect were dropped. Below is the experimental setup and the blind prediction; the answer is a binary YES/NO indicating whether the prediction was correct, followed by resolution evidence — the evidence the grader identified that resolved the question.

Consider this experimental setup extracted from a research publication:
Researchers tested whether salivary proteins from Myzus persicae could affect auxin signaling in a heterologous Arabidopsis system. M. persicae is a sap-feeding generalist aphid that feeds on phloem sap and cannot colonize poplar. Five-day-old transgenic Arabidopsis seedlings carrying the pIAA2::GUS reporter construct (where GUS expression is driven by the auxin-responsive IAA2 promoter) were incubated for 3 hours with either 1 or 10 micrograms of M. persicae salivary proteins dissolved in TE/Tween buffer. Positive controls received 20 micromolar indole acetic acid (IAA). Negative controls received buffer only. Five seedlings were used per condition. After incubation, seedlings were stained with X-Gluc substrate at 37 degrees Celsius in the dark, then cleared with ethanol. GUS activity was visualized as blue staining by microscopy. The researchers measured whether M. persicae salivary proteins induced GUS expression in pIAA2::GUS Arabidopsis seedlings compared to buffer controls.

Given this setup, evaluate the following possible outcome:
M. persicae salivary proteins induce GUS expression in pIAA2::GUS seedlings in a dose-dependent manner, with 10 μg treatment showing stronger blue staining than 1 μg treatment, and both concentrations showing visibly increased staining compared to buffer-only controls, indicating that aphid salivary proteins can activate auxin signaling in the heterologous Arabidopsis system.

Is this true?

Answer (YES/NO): NO